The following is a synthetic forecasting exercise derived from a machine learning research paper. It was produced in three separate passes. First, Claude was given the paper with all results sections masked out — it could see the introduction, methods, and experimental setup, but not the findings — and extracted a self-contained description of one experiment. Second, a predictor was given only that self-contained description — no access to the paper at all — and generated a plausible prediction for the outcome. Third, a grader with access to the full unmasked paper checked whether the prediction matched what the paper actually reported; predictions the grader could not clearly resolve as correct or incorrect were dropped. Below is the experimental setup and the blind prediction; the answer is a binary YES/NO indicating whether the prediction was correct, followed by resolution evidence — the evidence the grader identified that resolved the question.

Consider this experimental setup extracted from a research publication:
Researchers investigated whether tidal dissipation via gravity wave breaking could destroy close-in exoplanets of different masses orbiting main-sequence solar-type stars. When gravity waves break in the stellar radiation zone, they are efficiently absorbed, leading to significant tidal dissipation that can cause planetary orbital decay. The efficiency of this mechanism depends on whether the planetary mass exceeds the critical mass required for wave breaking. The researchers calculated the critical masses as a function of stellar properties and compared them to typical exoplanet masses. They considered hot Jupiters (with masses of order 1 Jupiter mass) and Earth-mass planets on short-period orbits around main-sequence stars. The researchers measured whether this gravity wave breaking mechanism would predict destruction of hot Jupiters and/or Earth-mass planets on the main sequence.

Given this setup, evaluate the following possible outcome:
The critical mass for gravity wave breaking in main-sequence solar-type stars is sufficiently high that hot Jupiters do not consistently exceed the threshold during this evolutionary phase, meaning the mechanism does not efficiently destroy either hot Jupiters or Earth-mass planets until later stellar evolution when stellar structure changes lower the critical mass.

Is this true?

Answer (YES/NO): NO